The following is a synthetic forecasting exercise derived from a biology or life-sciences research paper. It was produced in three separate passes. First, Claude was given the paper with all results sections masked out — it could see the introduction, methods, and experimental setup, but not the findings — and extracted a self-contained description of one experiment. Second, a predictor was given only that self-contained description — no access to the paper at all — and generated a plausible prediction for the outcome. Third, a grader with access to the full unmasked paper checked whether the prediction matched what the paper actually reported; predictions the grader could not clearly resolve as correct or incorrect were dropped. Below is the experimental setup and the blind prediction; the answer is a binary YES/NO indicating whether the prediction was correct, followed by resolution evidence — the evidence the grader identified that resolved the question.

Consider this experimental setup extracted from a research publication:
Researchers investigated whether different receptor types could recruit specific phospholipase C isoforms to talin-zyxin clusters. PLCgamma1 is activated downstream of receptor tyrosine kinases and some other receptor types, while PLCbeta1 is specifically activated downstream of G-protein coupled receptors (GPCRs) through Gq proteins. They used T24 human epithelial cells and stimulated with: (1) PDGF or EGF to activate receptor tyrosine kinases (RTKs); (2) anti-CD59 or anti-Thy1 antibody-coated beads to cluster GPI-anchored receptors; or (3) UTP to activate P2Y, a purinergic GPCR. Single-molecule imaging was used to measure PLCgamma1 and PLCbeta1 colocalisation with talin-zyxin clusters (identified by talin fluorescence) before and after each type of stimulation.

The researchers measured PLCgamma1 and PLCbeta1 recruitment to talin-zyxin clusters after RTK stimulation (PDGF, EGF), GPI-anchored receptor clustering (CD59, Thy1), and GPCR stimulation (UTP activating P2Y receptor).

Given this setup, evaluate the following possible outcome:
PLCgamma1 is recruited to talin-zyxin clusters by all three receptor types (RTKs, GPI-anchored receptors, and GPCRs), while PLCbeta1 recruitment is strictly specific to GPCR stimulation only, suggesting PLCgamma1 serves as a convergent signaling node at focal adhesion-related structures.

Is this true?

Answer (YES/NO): NO